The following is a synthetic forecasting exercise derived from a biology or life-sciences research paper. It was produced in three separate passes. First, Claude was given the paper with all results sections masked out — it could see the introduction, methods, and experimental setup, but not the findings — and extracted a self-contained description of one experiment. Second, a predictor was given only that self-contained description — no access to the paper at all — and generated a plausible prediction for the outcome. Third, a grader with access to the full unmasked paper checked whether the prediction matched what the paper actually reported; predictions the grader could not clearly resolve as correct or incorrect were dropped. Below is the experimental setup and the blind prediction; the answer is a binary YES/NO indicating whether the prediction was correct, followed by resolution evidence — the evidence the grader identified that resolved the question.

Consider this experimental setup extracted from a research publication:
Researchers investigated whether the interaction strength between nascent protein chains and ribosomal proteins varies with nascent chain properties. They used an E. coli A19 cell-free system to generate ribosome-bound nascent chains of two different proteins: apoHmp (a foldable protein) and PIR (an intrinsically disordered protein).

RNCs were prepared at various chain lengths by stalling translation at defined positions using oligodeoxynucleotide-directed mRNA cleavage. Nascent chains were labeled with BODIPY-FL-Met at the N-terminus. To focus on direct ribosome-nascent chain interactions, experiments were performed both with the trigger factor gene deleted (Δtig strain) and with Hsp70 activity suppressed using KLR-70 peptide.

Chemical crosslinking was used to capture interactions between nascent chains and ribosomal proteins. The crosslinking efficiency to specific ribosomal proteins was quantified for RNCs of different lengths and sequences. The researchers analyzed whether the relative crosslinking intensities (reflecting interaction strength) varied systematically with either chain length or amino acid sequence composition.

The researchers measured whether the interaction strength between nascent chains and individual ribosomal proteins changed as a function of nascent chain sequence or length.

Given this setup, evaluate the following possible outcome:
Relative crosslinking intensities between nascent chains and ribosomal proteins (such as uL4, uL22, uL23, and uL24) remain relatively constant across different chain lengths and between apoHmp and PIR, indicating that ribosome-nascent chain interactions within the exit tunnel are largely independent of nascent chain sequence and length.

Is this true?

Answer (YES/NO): NO